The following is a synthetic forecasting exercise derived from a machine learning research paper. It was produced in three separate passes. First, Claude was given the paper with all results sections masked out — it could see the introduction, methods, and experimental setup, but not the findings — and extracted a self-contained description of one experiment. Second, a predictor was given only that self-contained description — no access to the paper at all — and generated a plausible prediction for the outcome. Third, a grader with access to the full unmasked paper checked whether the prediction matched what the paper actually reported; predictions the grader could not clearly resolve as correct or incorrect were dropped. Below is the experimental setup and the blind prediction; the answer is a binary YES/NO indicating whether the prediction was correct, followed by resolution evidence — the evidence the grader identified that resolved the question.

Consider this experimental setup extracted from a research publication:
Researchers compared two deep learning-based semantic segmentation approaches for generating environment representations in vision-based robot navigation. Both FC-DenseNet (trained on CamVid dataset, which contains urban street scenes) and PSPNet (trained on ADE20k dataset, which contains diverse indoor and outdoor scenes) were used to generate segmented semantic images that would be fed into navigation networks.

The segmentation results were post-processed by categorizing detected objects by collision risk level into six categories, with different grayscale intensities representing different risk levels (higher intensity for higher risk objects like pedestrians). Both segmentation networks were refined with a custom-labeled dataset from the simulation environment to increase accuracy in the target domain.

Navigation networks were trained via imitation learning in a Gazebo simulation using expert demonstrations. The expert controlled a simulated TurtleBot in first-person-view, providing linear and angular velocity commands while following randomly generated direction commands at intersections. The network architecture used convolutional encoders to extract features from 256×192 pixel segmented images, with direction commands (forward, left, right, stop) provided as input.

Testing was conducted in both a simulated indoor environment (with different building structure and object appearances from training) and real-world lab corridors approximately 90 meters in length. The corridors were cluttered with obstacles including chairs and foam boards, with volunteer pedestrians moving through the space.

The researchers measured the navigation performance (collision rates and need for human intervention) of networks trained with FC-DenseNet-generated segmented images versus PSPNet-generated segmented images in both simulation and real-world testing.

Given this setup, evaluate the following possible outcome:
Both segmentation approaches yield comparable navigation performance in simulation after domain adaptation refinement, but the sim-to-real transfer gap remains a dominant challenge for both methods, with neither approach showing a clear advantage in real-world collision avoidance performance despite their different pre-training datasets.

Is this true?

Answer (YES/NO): NO